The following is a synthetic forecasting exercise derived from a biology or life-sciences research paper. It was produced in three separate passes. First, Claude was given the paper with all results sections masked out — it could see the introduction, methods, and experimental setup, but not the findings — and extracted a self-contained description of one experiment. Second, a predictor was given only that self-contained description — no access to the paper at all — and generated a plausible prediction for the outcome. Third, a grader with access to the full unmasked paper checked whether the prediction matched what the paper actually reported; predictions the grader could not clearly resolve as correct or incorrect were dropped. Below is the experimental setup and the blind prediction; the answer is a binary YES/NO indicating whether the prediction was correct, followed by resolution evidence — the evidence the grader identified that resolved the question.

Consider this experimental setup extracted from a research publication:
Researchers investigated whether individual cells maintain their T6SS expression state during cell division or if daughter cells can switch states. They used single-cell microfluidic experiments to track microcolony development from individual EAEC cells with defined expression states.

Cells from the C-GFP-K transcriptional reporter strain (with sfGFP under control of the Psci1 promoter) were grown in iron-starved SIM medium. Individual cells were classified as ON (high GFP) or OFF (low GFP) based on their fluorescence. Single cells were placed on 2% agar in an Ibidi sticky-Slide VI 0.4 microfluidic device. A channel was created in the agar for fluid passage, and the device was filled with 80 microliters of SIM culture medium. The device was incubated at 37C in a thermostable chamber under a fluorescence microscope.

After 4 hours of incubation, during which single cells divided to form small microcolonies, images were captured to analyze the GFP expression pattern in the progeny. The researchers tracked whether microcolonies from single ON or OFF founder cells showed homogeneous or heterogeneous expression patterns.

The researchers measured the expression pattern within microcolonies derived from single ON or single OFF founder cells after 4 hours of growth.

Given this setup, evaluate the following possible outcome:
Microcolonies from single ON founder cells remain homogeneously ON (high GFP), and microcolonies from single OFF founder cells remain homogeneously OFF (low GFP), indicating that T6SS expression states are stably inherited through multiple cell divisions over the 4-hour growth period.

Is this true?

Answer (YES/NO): NO